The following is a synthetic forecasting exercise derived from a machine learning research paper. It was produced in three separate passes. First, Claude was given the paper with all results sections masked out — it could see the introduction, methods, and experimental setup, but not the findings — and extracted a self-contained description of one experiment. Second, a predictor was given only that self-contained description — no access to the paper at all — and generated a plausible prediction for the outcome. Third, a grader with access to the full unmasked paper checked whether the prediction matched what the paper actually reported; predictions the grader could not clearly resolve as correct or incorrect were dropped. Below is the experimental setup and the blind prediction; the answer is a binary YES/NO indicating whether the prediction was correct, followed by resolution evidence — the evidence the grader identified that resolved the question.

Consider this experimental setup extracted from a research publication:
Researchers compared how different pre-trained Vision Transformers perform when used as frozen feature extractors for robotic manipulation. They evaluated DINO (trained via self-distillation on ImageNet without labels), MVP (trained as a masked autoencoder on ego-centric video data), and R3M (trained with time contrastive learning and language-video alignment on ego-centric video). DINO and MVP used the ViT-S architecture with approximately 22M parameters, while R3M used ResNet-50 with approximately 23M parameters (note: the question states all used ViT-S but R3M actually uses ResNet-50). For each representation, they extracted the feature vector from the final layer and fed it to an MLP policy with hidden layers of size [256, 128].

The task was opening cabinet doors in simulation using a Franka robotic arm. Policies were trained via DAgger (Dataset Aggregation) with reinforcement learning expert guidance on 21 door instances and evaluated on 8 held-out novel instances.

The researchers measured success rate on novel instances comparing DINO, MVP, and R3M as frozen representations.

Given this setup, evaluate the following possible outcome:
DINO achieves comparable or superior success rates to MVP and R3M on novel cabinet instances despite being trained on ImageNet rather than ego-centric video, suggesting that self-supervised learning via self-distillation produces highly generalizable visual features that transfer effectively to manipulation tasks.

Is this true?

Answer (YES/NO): YES